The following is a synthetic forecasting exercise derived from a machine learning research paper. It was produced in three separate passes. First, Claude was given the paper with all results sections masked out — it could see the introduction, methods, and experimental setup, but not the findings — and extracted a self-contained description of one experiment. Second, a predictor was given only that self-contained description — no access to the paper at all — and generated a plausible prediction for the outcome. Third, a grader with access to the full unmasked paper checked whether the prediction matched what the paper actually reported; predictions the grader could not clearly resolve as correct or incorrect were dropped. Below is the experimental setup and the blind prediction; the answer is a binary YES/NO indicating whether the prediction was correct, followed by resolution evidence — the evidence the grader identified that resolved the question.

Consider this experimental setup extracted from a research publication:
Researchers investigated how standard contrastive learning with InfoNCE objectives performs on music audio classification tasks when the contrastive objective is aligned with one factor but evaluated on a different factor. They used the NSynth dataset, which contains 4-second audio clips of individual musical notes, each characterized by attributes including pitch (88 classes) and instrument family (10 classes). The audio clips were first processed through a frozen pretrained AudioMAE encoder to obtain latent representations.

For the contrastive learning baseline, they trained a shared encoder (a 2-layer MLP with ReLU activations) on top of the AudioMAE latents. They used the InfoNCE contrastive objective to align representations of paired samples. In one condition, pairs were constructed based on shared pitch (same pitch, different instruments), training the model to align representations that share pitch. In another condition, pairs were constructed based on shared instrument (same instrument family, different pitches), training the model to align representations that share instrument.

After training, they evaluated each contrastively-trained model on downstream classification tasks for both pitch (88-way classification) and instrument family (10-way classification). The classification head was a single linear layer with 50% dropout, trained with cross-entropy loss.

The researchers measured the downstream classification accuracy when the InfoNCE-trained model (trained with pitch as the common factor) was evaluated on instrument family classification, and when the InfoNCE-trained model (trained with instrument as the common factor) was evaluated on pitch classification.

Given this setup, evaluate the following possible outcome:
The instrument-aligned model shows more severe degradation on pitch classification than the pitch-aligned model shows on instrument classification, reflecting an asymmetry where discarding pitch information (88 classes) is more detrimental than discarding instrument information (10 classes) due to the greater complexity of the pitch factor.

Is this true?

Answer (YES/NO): YES